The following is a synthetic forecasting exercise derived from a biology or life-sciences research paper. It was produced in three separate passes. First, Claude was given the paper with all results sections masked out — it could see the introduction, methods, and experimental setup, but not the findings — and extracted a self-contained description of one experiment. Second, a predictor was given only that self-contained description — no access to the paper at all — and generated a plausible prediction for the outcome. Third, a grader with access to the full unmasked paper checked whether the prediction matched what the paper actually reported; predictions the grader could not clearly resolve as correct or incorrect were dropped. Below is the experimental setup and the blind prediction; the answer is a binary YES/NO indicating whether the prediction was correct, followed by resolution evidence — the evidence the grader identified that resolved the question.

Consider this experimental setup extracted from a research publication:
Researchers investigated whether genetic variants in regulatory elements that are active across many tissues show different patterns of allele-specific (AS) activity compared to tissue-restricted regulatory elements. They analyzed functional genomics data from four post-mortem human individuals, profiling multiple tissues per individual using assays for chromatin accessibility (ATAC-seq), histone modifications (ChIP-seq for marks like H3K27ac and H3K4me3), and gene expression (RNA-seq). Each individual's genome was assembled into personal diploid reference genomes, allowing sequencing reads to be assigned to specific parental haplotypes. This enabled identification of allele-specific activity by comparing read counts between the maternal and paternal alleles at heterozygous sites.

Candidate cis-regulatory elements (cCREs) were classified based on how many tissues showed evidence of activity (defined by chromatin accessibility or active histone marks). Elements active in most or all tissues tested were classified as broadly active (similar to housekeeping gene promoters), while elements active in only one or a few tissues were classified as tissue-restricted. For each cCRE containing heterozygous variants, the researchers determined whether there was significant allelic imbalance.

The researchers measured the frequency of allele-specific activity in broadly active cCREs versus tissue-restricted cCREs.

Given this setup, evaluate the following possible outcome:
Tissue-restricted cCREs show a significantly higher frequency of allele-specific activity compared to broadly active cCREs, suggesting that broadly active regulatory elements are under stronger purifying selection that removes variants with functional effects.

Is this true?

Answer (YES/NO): YES